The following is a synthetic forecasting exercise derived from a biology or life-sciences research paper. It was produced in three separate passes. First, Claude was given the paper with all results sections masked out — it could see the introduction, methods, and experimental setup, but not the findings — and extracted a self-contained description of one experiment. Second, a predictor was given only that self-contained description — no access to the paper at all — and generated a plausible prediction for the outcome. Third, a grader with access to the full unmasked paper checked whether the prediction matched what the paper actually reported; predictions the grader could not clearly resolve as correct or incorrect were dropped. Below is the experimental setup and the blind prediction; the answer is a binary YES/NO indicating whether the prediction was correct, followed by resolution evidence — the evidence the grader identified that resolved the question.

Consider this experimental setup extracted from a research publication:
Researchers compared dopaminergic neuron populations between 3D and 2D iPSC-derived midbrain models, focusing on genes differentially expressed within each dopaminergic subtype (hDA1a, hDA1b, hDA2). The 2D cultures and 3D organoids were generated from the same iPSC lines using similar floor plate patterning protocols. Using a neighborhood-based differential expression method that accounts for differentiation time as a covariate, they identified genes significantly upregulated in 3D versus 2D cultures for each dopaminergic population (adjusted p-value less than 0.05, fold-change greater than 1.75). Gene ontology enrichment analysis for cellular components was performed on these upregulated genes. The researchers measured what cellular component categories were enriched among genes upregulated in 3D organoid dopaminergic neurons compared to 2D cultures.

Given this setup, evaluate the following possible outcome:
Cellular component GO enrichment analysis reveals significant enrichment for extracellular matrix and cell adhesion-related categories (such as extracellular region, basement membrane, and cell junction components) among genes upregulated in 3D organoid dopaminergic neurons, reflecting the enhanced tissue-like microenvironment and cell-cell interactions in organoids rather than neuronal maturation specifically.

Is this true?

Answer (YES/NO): NO